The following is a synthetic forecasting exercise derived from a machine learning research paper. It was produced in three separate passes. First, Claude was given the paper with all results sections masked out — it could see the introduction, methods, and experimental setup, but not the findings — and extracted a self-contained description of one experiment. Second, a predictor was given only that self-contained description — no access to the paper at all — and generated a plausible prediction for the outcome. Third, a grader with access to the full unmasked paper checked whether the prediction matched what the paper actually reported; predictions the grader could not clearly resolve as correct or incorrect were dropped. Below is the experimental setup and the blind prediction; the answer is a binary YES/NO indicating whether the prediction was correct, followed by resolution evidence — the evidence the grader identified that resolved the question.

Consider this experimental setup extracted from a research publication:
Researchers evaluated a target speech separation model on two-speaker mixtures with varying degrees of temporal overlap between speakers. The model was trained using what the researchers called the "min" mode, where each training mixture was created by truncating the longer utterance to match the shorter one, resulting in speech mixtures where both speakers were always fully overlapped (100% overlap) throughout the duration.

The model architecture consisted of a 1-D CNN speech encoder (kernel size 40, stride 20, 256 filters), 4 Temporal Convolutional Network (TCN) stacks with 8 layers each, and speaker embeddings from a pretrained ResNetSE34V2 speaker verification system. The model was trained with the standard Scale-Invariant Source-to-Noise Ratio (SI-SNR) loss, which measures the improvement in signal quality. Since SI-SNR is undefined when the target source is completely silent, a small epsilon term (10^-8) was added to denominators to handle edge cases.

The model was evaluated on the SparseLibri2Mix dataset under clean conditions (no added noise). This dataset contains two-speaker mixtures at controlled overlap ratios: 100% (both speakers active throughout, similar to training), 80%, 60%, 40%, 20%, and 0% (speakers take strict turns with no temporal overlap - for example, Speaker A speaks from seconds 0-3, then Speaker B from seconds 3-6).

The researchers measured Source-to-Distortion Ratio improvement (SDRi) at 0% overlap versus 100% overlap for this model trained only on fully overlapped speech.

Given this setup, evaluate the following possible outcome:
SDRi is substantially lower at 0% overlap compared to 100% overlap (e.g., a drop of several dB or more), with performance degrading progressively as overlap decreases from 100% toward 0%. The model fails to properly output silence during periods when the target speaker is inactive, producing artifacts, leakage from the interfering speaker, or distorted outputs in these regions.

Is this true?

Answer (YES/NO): NO